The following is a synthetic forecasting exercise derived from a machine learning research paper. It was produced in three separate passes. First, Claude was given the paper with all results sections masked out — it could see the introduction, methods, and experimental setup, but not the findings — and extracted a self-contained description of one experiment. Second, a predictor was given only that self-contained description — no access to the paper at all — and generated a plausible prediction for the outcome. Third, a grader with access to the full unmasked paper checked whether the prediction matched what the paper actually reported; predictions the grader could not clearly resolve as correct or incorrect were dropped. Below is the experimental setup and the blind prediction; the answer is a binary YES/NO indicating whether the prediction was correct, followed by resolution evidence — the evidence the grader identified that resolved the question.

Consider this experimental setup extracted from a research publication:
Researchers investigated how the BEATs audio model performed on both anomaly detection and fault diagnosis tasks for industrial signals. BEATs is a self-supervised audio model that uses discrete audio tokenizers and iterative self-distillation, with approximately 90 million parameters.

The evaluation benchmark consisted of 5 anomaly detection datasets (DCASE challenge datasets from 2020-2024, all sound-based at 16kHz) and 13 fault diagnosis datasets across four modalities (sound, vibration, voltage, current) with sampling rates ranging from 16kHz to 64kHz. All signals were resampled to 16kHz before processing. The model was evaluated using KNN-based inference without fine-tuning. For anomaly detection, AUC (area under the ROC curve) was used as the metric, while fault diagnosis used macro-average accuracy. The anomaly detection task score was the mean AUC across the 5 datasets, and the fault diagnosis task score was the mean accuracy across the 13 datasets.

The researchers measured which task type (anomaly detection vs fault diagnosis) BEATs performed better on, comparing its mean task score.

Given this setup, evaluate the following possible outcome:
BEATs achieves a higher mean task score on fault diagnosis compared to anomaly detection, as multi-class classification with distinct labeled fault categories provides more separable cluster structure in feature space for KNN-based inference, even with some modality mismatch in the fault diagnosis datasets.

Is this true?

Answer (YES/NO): NO